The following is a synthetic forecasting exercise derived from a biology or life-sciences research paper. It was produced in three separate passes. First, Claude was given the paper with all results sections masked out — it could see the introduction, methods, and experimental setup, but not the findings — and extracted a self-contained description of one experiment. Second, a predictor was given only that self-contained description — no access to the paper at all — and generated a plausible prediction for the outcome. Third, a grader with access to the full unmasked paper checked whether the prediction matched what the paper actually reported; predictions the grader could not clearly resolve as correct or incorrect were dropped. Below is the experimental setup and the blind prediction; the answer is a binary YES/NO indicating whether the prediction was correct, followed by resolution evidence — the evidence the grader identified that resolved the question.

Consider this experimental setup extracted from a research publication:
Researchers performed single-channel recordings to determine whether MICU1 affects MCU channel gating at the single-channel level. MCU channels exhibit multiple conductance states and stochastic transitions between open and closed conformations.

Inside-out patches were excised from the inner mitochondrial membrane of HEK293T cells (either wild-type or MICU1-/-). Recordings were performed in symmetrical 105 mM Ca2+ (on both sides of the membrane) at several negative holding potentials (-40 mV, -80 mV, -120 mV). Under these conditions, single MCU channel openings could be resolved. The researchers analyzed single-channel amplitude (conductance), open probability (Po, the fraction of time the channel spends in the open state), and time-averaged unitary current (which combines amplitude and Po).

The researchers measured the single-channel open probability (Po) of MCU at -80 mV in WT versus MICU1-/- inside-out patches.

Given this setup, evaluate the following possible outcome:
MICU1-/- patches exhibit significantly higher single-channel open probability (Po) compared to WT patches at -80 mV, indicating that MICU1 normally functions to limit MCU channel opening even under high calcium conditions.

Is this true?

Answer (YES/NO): NO